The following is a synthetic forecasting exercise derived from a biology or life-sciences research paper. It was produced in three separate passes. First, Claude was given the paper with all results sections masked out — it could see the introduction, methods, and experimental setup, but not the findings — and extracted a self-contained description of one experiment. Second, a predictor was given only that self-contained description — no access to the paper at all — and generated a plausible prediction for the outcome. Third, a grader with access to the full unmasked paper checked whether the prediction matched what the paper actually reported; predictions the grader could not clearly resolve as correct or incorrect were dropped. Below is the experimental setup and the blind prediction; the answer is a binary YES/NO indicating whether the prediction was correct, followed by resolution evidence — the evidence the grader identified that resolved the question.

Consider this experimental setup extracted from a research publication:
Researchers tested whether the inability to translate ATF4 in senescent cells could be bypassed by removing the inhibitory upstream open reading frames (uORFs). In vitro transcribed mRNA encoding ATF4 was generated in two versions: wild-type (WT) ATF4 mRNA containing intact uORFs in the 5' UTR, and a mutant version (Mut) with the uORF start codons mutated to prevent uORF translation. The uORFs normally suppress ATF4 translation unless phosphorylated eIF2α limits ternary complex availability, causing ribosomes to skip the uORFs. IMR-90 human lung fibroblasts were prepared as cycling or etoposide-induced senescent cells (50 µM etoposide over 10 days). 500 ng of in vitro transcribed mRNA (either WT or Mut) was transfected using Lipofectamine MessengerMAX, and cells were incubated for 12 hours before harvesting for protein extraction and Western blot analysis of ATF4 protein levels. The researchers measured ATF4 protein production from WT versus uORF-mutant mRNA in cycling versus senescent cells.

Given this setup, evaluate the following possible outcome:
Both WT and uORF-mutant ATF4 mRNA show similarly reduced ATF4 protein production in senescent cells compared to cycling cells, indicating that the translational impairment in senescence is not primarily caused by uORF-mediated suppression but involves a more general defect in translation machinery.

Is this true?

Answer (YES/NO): NO